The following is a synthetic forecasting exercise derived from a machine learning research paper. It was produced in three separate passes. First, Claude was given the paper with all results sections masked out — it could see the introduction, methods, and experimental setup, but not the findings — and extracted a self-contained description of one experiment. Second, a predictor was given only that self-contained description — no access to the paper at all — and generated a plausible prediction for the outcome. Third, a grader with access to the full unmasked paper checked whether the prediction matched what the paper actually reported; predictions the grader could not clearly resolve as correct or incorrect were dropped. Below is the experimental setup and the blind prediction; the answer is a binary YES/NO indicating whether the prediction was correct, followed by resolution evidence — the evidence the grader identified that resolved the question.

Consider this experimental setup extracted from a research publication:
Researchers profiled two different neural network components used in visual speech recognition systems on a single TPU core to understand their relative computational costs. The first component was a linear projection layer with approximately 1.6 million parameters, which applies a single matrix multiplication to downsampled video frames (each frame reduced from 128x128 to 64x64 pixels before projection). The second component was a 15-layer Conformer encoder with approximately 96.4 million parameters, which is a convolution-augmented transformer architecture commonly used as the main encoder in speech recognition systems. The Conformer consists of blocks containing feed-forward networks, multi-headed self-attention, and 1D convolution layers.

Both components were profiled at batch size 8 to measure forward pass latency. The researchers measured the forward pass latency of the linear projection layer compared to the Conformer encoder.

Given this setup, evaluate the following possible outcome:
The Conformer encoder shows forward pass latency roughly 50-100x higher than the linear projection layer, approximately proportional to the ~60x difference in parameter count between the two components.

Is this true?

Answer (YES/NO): NO